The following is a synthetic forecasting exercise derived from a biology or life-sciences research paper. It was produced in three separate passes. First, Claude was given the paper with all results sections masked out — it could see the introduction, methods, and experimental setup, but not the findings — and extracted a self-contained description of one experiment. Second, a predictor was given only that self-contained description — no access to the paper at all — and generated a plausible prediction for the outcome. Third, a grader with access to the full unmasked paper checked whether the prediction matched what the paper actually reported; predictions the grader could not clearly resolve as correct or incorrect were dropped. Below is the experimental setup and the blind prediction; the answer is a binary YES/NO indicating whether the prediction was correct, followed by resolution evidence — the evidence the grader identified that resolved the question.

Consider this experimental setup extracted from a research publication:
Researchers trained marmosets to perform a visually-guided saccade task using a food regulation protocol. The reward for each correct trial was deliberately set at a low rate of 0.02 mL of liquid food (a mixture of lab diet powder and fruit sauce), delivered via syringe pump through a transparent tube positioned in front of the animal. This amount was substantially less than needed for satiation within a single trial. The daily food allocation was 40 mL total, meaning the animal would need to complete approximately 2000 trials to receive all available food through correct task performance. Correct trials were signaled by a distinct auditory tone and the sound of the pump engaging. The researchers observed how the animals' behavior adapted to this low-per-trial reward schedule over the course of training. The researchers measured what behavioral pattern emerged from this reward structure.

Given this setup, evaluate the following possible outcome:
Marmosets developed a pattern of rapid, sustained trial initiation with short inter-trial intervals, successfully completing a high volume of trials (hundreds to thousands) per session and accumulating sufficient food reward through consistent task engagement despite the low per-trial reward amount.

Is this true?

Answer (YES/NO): YES